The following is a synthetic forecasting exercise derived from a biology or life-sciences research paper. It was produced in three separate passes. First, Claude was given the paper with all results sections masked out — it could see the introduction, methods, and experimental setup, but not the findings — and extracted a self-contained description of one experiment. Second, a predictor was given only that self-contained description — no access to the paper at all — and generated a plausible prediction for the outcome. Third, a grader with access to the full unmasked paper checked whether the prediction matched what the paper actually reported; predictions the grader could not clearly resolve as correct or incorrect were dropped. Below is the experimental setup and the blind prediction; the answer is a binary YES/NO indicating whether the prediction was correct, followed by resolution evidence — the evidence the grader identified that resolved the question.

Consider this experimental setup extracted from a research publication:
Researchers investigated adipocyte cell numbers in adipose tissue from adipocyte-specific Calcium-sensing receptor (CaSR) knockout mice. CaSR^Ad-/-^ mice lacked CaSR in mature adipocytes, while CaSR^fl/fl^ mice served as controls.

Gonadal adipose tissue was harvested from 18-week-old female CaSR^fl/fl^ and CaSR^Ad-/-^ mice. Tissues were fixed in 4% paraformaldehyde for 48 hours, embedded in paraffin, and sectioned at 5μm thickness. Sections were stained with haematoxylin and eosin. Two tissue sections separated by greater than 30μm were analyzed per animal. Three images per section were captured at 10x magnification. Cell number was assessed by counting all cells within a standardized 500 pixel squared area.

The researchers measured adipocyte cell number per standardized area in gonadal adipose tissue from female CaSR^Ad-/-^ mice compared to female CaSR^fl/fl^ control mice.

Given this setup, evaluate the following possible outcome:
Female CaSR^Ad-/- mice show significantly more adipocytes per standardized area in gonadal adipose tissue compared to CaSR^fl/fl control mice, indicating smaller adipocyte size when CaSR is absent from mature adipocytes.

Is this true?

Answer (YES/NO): YES